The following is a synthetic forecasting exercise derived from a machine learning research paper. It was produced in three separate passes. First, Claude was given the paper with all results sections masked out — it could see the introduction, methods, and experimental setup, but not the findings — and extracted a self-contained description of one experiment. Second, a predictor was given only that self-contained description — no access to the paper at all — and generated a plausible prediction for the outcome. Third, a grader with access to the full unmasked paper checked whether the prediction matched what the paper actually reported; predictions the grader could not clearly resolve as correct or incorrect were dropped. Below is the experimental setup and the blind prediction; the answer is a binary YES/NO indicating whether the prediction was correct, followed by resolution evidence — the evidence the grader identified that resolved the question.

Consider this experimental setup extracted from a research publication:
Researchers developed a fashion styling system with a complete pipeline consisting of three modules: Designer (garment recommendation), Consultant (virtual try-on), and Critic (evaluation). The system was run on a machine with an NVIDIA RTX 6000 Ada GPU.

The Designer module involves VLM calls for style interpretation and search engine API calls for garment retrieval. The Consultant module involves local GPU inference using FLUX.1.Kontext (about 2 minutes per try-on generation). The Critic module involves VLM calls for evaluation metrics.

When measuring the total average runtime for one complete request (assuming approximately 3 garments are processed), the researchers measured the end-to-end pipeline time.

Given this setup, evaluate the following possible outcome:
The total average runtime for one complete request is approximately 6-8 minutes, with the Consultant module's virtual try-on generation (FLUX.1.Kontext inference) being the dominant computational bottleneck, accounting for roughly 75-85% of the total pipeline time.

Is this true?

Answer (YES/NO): NO